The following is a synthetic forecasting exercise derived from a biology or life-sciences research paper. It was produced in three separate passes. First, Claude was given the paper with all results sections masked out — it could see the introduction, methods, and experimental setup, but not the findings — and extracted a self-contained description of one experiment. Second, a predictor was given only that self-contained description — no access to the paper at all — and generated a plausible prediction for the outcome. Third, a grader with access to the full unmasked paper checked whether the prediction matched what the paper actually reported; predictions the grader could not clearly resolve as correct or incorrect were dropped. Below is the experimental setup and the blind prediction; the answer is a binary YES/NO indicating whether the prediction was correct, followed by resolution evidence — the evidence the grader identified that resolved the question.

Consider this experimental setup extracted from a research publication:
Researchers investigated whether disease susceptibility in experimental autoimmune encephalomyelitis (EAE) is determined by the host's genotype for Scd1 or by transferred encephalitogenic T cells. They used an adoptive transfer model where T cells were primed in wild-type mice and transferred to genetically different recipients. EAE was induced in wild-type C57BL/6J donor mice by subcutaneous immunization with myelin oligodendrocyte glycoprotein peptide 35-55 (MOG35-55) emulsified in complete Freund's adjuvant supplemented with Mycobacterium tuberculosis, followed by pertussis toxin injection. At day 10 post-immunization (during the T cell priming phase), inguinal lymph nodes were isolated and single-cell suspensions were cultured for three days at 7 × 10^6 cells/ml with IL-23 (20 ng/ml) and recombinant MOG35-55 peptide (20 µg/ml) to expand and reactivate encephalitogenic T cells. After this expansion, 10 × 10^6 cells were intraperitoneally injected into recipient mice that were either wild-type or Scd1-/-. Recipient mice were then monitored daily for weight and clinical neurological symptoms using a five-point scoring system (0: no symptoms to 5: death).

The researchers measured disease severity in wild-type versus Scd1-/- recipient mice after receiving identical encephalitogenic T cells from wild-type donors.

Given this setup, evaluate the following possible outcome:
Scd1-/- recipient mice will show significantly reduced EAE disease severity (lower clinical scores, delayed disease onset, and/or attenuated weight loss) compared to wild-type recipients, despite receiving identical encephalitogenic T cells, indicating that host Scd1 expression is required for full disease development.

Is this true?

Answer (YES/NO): NO